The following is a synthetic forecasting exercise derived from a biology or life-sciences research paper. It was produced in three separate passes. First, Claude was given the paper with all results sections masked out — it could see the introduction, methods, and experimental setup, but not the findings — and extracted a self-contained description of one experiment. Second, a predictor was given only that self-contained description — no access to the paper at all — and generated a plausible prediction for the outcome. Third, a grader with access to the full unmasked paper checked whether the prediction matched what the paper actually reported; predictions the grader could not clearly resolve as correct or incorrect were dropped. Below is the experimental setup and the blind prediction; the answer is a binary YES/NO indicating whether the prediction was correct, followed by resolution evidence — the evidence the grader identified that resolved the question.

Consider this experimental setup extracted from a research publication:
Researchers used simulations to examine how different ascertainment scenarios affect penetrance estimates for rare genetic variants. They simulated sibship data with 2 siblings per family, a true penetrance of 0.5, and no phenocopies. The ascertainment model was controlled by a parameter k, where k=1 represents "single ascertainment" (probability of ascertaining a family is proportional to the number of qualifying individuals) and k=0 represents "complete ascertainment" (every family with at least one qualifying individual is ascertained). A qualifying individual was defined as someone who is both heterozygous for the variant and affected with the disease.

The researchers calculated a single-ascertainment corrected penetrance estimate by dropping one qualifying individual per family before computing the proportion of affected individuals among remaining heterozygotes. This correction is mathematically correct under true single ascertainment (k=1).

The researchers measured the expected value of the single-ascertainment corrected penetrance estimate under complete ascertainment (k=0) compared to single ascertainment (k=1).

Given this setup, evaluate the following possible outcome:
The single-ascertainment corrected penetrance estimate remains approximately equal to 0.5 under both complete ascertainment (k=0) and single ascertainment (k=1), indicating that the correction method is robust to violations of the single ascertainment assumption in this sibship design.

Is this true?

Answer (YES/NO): NO